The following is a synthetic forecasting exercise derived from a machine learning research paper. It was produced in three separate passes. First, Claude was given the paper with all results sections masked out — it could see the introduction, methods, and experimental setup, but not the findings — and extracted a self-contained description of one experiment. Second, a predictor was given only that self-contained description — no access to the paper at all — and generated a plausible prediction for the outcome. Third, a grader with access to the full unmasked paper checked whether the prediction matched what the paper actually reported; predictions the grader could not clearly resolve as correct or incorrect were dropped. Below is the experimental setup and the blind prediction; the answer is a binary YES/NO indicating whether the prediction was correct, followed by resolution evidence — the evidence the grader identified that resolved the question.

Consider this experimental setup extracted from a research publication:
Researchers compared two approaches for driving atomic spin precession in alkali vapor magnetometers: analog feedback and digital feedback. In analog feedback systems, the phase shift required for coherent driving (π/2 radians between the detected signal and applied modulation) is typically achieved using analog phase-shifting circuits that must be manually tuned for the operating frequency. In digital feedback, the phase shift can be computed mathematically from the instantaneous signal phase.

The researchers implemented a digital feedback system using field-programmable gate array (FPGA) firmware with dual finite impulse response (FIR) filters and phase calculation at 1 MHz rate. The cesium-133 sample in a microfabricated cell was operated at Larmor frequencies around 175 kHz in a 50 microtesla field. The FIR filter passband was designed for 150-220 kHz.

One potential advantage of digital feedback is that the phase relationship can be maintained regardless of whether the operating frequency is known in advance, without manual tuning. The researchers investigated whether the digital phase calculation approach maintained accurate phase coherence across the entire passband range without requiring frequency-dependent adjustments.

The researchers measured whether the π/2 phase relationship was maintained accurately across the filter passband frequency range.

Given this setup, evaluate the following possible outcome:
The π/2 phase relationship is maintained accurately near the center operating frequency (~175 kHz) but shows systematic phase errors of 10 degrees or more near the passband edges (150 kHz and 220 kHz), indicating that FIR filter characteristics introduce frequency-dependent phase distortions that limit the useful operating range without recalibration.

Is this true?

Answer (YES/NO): NO